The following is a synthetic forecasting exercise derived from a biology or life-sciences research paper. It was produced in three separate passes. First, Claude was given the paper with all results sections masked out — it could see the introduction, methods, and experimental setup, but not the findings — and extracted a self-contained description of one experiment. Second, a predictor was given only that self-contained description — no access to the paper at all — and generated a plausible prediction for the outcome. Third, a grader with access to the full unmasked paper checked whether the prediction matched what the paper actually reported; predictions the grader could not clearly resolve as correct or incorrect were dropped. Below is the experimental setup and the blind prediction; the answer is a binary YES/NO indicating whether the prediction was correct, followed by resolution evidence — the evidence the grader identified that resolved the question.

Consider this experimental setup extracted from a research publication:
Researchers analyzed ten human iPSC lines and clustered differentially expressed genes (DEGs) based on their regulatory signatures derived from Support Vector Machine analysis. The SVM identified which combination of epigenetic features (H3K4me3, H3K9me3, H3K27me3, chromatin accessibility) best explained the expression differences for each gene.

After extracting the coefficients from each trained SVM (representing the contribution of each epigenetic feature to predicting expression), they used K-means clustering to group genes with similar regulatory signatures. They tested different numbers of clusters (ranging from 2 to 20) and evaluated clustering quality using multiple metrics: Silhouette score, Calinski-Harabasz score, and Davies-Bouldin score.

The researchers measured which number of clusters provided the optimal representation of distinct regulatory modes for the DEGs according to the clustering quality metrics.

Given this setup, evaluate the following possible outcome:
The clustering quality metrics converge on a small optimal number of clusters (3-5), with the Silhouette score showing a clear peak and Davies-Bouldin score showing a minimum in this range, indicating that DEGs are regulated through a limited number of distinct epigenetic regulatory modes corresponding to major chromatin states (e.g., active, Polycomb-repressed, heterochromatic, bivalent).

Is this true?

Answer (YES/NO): NO